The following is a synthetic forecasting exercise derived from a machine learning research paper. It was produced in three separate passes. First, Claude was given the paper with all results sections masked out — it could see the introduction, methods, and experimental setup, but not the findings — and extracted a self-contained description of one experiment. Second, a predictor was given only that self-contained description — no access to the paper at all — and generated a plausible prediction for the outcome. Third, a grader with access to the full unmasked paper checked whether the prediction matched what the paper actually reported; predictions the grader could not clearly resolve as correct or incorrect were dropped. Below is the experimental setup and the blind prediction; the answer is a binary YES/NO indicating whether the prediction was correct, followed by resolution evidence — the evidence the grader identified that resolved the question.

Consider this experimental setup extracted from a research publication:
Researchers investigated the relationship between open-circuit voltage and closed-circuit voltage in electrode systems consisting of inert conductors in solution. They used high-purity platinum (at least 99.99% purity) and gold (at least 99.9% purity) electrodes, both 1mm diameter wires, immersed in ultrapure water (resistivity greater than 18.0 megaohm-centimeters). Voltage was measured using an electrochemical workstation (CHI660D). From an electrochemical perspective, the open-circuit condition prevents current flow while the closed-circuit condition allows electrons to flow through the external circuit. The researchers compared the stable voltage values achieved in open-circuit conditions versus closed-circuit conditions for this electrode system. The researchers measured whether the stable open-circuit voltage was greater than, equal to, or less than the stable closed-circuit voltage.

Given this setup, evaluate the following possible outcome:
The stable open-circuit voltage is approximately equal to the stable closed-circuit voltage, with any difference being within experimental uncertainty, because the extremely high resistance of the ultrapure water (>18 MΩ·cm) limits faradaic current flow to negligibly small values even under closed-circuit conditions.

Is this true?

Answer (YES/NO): NO